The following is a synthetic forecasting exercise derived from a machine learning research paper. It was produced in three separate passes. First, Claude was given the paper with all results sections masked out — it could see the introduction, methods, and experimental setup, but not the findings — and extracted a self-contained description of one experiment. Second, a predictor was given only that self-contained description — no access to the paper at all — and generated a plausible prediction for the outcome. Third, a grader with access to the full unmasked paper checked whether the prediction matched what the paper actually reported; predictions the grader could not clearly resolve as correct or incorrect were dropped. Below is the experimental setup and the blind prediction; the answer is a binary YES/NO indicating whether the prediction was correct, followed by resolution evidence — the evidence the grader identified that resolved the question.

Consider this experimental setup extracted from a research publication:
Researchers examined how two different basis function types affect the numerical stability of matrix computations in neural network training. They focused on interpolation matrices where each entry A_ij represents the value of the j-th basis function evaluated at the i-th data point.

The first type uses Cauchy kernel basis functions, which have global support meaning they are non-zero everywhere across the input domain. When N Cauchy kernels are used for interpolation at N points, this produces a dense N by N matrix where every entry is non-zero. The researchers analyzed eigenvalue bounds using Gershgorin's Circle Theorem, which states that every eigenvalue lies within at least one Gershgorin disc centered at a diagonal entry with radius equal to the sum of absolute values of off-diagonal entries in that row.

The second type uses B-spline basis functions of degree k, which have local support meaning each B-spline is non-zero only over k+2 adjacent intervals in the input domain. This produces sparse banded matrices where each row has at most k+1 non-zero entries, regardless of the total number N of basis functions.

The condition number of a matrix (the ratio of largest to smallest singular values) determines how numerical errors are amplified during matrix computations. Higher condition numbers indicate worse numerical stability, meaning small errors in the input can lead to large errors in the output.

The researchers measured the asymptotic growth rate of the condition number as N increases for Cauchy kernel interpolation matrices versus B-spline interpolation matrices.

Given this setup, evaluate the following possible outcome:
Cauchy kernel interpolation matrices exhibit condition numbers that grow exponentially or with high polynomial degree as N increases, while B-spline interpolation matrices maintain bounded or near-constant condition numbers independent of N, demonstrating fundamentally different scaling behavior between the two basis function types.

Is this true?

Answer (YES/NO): NO